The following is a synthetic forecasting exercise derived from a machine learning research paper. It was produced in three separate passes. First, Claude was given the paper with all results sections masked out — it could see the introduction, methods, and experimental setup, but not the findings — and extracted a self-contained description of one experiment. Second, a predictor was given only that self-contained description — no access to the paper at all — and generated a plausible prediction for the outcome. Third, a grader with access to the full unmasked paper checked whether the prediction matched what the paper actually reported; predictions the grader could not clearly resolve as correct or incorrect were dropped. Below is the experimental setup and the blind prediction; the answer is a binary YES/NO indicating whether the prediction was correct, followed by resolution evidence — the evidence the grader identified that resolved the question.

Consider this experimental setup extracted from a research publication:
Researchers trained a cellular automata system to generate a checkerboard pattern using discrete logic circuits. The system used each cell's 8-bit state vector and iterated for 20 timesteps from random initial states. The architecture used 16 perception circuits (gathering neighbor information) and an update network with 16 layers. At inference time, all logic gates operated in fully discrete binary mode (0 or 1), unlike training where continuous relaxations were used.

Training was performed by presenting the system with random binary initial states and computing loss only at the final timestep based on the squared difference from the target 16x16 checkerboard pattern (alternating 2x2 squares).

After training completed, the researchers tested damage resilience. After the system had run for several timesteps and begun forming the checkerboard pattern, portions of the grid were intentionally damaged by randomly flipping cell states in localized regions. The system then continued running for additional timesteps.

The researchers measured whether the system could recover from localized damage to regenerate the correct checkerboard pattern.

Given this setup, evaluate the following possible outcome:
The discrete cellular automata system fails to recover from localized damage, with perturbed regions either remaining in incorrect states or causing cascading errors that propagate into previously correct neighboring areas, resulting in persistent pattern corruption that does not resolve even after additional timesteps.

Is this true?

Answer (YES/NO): NO